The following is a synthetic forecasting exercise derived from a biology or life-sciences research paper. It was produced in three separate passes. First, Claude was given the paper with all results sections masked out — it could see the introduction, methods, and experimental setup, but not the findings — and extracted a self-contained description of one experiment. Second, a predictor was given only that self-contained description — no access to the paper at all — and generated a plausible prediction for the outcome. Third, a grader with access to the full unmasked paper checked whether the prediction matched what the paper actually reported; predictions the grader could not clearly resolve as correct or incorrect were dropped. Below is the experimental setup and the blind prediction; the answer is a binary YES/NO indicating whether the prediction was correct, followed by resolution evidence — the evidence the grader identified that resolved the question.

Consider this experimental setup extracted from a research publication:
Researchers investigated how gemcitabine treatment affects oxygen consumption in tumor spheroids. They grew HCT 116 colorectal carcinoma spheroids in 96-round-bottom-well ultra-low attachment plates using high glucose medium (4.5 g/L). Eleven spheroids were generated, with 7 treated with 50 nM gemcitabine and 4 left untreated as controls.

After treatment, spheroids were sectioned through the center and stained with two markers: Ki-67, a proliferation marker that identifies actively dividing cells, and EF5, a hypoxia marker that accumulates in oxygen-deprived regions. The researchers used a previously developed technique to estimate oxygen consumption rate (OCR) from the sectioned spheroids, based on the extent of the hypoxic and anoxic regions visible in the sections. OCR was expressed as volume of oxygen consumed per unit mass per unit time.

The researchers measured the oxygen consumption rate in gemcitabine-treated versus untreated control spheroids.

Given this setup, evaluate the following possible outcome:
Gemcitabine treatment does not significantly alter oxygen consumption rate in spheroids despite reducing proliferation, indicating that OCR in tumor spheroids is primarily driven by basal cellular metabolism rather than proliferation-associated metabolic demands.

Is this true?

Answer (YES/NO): NO